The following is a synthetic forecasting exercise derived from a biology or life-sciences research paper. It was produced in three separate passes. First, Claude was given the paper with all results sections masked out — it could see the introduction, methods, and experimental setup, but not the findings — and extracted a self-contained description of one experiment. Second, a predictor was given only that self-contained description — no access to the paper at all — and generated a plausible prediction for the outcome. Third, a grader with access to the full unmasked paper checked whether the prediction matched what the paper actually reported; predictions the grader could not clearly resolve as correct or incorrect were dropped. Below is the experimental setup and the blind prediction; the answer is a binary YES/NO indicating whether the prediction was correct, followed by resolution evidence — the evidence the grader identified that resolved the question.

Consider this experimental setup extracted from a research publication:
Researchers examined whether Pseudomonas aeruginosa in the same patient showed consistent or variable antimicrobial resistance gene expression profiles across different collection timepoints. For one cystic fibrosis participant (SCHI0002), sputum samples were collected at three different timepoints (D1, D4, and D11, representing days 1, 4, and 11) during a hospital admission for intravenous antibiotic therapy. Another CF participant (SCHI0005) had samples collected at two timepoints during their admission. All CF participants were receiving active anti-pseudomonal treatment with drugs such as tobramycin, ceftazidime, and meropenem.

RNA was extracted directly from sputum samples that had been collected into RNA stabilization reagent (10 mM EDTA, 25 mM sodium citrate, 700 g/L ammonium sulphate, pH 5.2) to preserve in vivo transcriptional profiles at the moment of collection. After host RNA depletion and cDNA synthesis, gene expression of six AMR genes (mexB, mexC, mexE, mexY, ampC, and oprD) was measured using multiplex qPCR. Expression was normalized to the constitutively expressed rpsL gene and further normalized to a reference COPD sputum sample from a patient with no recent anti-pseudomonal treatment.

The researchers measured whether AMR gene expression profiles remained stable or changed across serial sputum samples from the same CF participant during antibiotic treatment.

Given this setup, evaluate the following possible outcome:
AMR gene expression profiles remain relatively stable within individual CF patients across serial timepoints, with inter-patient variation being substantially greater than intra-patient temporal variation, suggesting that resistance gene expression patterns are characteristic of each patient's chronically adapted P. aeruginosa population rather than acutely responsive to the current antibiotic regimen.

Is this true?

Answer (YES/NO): NO